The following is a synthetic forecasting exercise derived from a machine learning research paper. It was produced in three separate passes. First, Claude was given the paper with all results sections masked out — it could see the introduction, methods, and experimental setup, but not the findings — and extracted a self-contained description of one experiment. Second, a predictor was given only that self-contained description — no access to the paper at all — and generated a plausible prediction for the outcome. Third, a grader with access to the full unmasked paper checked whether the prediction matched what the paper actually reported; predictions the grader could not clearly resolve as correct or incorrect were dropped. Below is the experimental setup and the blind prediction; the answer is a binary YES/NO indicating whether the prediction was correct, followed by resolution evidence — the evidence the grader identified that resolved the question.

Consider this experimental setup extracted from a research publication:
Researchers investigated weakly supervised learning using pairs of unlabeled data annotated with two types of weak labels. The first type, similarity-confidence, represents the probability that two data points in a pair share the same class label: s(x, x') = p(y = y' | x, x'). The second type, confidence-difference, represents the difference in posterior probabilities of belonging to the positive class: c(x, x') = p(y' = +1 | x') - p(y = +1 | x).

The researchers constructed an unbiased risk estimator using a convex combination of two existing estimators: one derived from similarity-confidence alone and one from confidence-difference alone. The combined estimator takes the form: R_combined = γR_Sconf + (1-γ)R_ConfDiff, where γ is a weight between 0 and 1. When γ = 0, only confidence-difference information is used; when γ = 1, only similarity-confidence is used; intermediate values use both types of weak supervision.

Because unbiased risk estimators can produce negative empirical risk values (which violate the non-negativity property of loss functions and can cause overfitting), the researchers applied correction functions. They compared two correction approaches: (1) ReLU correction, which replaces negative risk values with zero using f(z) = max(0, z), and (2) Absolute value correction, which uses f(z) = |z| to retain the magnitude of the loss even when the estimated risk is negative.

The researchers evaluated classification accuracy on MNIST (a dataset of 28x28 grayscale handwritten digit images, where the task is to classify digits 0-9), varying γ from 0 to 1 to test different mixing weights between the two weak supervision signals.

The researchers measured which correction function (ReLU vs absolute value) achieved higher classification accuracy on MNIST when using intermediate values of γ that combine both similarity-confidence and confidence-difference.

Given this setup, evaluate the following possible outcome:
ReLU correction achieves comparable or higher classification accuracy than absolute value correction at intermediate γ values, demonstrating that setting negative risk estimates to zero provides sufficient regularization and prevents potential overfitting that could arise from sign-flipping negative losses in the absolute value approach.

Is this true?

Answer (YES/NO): NO